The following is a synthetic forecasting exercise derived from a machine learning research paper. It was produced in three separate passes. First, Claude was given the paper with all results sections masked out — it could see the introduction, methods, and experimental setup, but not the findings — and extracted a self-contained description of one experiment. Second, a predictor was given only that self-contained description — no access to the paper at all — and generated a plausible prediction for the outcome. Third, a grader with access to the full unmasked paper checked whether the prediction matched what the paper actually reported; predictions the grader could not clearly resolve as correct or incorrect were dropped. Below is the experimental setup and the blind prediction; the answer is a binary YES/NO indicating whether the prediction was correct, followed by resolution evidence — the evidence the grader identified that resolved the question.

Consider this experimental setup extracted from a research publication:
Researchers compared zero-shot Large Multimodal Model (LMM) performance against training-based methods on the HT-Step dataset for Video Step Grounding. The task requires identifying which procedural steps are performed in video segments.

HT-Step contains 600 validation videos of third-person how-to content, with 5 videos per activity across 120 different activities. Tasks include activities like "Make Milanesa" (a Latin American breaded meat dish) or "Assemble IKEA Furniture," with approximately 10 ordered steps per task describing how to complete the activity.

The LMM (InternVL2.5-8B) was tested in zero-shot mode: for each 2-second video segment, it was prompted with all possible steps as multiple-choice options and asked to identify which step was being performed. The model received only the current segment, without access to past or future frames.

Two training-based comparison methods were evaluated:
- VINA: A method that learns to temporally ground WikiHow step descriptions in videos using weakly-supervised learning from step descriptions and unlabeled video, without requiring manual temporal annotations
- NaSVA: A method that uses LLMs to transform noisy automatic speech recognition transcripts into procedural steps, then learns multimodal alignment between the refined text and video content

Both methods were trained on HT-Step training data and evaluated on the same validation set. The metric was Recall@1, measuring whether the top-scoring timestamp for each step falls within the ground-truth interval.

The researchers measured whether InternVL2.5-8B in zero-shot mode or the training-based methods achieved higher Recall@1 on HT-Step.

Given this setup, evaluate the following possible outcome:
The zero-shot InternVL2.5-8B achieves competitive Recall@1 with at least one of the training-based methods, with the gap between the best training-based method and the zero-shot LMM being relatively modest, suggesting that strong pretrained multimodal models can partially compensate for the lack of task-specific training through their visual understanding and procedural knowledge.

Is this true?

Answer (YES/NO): YES